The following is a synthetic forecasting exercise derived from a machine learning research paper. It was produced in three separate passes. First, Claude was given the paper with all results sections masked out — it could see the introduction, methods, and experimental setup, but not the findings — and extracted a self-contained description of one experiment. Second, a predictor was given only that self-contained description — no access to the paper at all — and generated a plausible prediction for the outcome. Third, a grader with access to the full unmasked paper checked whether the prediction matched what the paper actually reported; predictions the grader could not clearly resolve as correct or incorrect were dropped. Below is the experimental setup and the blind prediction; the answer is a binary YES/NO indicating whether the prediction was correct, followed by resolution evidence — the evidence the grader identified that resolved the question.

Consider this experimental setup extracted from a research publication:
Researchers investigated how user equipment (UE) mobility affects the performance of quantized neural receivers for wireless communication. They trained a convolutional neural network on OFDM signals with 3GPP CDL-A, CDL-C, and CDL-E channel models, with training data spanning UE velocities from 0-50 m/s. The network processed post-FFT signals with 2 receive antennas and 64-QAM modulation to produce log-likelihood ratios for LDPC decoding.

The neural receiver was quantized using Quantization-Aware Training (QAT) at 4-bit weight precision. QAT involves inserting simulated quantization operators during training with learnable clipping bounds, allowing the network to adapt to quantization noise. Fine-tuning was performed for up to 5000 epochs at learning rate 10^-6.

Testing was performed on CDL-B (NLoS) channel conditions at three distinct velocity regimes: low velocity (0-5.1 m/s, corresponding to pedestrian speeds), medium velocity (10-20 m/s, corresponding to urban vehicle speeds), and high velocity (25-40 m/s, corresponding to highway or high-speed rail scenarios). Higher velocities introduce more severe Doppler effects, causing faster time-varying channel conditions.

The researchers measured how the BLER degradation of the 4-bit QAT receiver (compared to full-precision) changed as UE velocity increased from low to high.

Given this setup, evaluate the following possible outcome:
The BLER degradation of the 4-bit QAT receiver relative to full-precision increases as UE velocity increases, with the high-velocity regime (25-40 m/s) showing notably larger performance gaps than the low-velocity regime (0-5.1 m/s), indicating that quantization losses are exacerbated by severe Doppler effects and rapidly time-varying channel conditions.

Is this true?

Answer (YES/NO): NO